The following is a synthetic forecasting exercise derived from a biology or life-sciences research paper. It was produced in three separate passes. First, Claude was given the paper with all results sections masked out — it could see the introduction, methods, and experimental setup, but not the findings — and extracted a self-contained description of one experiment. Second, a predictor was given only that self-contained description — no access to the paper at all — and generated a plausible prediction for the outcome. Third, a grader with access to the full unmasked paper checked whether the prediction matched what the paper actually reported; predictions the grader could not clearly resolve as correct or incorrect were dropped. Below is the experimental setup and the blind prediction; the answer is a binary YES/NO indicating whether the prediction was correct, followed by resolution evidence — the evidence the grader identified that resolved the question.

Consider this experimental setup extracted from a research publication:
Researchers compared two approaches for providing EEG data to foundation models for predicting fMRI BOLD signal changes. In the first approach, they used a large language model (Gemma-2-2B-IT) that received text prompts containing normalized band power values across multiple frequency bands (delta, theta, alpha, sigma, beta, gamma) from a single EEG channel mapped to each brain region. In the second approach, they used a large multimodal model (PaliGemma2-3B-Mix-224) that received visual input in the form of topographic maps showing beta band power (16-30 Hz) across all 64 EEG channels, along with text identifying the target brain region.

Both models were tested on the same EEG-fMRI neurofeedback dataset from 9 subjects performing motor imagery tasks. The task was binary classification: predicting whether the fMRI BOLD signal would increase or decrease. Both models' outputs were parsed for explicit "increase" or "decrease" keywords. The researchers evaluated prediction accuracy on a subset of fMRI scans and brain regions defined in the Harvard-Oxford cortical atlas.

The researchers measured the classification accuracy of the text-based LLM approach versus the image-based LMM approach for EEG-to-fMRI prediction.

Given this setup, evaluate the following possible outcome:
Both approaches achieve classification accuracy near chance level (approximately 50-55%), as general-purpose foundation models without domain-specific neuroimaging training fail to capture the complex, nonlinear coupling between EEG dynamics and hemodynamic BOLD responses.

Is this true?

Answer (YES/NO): NO